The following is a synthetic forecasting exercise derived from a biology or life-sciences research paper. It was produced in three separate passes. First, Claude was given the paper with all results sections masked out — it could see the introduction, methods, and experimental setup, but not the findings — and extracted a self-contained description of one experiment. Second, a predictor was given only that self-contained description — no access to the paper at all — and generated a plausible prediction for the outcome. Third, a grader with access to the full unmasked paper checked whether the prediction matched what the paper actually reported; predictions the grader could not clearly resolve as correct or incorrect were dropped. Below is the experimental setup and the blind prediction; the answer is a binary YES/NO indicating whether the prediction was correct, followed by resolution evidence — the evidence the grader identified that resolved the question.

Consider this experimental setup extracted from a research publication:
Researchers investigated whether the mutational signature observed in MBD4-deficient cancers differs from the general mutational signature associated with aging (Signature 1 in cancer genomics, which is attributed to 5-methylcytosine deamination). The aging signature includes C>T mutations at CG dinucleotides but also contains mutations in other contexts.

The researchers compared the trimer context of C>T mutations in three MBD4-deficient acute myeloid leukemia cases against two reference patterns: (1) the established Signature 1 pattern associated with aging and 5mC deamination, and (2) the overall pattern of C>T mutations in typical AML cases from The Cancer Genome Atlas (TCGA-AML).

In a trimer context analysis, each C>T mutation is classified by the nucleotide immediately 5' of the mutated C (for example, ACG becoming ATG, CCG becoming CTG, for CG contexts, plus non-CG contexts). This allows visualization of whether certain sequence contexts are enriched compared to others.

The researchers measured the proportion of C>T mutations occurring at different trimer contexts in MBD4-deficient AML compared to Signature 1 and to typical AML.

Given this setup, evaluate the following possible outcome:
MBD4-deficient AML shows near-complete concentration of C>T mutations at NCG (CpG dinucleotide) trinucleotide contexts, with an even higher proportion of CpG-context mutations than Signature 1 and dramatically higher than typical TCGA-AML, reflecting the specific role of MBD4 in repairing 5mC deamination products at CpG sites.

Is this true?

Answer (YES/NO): YES